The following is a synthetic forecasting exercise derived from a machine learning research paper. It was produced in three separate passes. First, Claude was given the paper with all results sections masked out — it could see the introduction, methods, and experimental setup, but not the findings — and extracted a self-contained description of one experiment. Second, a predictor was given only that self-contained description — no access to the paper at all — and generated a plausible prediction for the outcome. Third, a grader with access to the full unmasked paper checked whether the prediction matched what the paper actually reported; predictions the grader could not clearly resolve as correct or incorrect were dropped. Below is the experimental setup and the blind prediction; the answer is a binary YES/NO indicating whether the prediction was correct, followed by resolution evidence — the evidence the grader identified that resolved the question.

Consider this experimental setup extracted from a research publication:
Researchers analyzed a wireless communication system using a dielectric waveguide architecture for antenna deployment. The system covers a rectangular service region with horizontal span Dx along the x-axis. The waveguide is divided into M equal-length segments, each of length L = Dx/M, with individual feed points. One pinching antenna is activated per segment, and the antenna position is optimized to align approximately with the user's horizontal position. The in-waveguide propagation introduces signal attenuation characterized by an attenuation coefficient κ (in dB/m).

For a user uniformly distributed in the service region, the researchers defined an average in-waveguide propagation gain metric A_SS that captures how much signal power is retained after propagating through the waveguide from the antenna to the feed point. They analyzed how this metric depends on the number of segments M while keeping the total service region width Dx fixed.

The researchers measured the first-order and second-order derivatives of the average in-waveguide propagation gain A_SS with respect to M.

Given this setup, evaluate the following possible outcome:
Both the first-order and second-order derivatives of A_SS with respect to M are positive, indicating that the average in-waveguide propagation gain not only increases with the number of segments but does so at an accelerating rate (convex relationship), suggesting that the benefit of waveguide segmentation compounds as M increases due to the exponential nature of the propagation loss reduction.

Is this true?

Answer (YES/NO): NO